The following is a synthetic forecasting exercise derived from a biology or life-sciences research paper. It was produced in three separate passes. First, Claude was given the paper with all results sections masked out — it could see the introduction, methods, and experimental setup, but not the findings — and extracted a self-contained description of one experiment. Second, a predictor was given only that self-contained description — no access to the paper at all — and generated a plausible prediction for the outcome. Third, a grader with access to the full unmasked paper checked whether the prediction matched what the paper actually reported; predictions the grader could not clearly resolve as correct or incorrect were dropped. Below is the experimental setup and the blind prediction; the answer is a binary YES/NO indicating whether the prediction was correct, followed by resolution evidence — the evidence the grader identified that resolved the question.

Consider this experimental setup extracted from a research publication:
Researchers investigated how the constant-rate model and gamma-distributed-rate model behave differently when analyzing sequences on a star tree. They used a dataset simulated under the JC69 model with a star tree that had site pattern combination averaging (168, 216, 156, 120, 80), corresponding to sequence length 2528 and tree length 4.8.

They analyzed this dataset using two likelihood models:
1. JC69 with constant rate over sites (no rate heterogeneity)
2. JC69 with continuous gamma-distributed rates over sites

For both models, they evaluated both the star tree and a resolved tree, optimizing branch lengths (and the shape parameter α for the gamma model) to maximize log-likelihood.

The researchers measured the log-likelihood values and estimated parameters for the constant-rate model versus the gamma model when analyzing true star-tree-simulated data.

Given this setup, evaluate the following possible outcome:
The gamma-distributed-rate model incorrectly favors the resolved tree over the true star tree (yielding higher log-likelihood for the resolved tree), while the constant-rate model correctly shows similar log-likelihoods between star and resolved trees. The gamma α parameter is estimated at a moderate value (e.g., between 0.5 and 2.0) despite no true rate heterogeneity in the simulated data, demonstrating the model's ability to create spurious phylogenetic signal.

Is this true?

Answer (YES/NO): NO